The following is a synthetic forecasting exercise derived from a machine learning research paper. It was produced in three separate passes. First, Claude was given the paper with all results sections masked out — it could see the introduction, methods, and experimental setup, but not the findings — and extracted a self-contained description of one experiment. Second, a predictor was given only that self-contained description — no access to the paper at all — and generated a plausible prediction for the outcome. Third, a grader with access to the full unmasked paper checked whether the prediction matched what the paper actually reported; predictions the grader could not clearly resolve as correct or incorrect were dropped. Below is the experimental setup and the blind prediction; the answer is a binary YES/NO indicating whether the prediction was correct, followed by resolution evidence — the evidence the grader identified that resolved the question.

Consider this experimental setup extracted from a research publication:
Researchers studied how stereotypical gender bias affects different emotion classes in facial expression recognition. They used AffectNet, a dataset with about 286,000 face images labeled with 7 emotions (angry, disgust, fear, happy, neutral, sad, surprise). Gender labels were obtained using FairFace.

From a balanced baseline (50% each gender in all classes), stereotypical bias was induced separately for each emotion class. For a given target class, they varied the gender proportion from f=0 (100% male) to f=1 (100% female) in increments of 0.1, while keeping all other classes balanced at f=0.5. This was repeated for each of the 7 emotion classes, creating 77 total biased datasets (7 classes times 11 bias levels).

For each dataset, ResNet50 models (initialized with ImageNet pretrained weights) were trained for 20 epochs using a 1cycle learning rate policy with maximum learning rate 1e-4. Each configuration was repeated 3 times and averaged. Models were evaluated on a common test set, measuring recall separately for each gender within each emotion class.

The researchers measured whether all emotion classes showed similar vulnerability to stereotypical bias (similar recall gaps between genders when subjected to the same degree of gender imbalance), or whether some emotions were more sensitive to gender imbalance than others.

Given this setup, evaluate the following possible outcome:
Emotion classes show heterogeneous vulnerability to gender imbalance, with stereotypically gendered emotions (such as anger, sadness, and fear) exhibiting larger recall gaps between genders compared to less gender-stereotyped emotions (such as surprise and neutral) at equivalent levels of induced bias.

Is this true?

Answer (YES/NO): NO